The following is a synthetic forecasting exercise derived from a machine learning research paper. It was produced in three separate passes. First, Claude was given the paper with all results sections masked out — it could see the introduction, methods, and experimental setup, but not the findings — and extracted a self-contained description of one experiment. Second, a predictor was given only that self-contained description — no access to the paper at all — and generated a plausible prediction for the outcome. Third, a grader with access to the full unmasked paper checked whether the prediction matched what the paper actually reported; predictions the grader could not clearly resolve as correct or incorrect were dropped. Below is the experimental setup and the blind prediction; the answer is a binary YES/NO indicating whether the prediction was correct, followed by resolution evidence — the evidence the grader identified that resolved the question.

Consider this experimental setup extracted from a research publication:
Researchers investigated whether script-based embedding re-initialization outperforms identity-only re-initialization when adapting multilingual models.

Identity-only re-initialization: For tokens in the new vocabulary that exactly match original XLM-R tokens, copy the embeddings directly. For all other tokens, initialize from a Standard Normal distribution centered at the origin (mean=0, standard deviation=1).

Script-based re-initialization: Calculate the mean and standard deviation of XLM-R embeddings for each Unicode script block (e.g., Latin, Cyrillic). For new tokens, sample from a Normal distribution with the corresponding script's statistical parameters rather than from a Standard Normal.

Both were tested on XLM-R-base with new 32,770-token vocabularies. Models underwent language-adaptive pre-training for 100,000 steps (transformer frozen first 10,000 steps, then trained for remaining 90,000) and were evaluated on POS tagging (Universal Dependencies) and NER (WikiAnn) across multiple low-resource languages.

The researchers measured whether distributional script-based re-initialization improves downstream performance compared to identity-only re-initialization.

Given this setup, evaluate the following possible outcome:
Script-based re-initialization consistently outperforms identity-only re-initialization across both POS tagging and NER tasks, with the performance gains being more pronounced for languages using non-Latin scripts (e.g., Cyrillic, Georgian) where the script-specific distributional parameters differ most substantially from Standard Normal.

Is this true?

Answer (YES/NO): NO